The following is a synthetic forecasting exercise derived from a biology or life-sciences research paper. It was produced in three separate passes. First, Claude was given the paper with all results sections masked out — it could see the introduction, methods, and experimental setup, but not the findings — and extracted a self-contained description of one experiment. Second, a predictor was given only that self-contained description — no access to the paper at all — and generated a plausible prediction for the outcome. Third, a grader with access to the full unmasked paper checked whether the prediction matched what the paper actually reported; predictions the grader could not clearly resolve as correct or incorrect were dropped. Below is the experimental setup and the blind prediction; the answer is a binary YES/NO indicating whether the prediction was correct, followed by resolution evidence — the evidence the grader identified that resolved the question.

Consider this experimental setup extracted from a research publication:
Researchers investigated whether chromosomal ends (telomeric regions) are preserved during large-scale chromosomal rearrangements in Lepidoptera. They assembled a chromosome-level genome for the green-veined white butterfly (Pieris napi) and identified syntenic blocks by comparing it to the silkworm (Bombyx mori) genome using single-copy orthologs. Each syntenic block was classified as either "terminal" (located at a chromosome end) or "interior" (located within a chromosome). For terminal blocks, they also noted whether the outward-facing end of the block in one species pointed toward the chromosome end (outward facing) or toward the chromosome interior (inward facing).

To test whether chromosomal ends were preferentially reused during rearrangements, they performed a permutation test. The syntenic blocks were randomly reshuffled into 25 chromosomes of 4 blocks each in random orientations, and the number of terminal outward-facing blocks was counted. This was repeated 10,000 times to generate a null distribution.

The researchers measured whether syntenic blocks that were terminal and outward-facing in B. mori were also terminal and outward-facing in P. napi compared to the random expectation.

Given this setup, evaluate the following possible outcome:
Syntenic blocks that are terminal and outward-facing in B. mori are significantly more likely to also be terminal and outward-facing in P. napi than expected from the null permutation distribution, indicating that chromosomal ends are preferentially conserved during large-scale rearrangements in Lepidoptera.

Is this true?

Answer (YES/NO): YES